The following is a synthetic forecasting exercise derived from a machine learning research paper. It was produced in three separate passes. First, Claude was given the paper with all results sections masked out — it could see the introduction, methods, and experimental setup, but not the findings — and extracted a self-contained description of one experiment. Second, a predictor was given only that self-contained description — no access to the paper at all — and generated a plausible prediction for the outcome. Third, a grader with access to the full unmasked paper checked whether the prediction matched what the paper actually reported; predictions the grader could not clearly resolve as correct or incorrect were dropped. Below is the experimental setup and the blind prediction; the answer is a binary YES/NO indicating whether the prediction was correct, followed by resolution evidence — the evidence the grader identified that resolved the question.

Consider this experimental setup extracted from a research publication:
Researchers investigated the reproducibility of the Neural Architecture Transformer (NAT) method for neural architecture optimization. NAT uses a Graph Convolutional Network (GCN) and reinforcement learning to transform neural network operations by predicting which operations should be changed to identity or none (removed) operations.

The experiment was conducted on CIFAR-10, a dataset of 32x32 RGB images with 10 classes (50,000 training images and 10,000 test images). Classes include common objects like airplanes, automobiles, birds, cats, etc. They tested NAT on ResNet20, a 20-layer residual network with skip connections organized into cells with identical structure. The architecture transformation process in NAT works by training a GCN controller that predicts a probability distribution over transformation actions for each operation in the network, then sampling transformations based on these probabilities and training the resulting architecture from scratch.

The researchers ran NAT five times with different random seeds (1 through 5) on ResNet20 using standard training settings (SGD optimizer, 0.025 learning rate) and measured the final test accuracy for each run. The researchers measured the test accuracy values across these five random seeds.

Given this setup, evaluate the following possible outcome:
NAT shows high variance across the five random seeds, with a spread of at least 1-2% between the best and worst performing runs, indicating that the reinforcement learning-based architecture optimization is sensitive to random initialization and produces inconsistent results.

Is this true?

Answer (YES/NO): YES